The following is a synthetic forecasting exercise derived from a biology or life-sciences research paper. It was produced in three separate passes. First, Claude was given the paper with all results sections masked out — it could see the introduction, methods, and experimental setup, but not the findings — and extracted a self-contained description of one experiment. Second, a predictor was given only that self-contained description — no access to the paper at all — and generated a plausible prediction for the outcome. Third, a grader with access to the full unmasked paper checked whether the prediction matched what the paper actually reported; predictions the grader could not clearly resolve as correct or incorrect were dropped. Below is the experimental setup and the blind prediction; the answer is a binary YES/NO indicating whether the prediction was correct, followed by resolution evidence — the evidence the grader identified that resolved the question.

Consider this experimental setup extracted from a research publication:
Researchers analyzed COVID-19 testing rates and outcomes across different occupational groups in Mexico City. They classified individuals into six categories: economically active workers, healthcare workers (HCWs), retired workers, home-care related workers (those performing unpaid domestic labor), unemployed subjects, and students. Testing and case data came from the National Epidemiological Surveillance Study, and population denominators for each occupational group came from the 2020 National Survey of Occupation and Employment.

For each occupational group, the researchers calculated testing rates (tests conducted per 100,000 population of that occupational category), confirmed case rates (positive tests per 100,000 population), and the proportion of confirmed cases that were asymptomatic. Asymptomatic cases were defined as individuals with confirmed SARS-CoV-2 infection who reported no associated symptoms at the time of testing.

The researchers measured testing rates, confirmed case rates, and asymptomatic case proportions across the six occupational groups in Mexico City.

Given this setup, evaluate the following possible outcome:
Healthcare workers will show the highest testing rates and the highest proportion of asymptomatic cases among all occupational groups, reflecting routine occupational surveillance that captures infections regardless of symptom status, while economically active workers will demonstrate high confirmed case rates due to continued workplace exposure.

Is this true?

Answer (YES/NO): NO